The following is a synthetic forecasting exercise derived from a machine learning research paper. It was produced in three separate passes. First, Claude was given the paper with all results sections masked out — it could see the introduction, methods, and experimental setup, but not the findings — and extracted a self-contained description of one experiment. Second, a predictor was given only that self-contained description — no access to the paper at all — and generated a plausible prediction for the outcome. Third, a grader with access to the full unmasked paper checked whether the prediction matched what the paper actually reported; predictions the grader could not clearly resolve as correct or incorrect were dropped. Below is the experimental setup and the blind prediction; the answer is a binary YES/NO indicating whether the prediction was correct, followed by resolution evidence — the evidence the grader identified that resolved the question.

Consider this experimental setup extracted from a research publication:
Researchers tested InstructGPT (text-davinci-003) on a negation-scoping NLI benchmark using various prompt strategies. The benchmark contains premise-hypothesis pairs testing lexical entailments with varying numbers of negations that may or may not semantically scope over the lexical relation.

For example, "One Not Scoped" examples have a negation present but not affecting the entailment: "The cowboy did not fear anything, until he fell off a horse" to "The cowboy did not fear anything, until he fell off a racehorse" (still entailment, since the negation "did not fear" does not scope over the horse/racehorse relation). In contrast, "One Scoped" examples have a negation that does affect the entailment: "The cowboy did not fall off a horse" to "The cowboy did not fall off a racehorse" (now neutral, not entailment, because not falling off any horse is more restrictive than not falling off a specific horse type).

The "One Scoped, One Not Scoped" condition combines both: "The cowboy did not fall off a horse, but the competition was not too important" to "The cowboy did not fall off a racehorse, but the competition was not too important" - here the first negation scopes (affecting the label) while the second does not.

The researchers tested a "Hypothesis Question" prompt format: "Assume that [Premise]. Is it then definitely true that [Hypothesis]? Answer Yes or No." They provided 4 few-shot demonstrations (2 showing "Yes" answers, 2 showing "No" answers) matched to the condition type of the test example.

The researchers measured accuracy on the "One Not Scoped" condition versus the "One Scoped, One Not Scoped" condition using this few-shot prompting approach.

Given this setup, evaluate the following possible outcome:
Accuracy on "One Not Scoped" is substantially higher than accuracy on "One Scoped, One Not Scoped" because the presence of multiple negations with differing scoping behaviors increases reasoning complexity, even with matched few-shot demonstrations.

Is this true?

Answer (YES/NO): YES